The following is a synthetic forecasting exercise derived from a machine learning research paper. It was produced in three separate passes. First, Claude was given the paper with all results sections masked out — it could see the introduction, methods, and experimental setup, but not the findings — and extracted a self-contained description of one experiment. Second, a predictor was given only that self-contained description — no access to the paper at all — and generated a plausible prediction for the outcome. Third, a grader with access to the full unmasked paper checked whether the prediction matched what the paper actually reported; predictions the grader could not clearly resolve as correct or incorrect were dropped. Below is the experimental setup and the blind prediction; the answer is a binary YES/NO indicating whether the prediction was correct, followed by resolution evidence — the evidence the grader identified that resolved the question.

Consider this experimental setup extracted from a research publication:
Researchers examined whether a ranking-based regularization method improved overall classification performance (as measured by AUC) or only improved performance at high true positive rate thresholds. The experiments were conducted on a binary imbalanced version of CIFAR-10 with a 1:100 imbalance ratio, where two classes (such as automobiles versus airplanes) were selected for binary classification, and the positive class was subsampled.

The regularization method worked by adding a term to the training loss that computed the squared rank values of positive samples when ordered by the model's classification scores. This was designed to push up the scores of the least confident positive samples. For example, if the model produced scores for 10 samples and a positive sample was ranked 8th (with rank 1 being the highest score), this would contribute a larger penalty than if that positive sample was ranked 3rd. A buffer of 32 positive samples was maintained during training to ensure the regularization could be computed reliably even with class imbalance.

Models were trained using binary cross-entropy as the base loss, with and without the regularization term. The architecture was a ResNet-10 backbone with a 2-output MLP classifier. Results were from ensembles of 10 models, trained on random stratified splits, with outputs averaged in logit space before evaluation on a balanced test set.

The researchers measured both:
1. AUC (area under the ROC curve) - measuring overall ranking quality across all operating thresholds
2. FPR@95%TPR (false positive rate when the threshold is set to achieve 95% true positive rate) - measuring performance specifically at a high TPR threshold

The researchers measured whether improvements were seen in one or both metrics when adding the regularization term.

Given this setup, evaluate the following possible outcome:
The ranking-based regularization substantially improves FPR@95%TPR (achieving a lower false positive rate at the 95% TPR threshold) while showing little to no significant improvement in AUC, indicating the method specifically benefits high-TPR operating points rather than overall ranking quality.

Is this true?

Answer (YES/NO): NO